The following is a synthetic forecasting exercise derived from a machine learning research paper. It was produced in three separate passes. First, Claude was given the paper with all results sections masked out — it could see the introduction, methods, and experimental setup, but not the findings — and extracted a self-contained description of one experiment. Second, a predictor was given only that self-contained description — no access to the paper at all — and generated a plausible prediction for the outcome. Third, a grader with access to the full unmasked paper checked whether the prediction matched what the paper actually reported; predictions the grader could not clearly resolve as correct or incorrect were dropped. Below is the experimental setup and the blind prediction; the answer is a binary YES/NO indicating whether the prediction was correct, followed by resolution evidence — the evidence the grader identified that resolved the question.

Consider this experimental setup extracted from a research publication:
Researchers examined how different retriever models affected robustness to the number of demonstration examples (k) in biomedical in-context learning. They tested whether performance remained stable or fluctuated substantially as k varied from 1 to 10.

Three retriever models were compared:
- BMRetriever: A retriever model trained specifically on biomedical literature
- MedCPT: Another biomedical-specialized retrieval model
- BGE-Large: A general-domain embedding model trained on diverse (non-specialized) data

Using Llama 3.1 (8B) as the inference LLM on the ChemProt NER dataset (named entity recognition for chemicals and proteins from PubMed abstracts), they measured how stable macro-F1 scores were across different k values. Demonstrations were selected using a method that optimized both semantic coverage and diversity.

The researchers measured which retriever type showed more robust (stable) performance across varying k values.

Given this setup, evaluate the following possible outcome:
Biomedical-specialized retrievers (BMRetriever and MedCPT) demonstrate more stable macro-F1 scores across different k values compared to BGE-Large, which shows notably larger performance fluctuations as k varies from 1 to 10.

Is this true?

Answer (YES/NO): NO